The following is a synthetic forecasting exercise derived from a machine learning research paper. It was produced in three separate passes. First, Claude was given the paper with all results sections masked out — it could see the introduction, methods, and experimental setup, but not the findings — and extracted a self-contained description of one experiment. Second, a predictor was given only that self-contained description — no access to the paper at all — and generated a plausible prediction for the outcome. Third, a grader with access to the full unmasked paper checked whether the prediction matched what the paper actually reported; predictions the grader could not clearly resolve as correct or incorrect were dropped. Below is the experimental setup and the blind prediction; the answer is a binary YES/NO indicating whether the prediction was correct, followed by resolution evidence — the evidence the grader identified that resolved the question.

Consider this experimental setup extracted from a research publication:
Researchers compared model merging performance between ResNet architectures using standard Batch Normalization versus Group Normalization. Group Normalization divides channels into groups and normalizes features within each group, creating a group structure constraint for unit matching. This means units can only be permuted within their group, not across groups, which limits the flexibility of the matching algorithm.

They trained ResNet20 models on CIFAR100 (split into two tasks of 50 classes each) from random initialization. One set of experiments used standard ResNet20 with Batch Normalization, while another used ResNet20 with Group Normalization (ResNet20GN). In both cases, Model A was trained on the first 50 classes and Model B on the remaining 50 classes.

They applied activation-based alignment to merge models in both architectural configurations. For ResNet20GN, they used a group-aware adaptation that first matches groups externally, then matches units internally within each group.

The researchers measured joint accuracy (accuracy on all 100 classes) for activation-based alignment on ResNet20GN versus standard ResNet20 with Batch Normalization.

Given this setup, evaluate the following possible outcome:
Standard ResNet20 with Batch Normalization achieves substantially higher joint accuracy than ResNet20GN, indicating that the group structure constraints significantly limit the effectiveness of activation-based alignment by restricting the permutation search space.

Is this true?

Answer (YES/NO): YES